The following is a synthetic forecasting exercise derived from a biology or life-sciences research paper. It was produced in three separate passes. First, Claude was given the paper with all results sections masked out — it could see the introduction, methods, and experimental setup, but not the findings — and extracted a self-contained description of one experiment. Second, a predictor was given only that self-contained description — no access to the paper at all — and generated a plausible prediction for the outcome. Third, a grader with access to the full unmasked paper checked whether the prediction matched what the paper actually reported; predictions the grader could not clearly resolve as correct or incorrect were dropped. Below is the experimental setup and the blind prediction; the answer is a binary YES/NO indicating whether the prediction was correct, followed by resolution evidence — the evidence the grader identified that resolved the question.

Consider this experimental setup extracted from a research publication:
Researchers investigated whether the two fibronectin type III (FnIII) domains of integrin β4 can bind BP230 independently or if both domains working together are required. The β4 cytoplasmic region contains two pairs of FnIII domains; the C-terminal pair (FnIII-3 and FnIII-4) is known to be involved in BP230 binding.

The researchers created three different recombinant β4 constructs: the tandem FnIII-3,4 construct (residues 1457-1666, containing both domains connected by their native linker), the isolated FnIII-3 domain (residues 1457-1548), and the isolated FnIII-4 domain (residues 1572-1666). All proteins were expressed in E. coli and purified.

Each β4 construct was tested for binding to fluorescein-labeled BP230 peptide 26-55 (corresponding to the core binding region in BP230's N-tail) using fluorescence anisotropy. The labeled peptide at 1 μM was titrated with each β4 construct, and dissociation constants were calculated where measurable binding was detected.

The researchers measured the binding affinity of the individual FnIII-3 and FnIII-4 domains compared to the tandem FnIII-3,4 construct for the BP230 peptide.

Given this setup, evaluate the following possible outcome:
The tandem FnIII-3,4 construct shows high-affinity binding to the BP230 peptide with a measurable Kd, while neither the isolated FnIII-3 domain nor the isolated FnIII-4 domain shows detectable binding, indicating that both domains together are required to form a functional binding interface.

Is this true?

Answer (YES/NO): YES